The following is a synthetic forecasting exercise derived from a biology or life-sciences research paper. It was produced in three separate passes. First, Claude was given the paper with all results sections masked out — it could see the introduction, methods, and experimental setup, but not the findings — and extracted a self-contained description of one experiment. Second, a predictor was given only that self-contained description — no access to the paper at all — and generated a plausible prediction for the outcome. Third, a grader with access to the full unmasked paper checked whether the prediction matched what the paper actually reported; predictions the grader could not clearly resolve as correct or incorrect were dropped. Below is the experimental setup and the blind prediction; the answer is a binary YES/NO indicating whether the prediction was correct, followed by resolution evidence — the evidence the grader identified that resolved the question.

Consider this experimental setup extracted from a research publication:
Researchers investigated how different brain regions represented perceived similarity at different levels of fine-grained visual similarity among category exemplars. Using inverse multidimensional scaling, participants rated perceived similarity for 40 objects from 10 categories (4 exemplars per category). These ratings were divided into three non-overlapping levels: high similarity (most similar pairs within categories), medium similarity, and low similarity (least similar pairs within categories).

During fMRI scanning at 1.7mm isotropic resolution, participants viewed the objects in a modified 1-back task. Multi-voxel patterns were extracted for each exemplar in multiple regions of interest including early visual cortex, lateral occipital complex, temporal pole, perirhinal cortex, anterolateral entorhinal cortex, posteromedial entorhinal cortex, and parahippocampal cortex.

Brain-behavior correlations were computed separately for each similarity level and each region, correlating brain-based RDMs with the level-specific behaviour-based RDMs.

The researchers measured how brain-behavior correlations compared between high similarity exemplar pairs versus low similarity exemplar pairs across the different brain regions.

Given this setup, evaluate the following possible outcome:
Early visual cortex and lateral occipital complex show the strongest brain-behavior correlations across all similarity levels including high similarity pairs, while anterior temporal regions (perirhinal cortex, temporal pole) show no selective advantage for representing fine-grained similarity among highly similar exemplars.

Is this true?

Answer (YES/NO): NO